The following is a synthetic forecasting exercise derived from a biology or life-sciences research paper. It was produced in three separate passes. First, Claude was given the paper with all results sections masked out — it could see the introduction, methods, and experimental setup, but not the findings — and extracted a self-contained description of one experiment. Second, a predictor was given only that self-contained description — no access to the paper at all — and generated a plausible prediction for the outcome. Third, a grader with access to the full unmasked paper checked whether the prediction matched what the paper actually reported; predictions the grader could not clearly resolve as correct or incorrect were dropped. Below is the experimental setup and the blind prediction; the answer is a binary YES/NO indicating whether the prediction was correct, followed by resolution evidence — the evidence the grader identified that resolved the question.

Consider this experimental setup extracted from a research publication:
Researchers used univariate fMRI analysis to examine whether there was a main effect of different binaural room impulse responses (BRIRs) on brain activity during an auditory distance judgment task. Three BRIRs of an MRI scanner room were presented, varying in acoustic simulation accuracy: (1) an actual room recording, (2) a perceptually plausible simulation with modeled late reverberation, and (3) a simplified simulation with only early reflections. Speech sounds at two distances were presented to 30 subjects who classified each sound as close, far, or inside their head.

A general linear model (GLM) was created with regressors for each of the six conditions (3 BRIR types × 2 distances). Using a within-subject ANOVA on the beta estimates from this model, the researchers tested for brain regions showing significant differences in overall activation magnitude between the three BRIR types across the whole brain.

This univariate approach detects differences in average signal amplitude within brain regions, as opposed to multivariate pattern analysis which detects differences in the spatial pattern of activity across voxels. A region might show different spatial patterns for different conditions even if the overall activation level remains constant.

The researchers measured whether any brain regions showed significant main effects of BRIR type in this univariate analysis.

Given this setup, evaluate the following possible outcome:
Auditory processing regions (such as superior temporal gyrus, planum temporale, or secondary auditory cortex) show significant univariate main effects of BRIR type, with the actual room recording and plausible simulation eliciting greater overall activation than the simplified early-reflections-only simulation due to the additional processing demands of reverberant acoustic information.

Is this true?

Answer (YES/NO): NO